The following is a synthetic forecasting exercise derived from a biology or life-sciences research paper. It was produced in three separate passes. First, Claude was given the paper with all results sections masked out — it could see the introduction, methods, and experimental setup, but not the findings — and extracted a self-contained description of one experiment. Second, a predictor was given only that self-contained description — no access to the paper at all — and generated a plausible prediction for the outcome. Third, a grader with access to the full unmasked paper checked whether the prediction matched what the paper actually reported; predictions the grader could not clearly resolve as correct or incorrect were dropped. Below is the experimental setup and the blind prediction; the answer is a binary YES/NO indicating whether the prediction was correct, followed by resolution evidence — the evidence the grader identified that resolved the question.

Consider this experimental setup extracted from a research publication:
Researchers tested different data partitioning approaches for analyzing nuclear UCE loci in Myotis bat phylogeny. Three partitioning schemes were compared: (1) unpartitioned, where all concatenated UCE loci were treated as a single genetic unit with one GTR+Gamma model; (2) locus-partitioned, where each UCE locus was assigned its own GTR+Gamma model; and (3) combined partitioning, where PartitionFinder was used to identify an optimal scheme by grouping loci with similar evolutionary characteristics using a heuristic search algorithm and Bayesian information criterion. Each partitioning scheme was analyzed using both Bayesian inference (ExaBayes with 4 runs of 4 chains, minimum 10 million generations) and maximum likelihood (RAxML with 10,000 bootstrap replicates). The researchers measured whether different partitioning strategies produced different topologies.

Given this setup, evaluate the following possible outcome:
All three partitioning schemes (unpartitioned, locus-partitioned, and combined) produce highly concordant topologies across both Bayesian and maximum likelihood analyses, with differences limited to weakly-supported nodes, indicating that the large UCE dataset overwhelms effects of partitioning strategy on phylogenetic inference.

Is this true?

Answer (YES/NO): YES